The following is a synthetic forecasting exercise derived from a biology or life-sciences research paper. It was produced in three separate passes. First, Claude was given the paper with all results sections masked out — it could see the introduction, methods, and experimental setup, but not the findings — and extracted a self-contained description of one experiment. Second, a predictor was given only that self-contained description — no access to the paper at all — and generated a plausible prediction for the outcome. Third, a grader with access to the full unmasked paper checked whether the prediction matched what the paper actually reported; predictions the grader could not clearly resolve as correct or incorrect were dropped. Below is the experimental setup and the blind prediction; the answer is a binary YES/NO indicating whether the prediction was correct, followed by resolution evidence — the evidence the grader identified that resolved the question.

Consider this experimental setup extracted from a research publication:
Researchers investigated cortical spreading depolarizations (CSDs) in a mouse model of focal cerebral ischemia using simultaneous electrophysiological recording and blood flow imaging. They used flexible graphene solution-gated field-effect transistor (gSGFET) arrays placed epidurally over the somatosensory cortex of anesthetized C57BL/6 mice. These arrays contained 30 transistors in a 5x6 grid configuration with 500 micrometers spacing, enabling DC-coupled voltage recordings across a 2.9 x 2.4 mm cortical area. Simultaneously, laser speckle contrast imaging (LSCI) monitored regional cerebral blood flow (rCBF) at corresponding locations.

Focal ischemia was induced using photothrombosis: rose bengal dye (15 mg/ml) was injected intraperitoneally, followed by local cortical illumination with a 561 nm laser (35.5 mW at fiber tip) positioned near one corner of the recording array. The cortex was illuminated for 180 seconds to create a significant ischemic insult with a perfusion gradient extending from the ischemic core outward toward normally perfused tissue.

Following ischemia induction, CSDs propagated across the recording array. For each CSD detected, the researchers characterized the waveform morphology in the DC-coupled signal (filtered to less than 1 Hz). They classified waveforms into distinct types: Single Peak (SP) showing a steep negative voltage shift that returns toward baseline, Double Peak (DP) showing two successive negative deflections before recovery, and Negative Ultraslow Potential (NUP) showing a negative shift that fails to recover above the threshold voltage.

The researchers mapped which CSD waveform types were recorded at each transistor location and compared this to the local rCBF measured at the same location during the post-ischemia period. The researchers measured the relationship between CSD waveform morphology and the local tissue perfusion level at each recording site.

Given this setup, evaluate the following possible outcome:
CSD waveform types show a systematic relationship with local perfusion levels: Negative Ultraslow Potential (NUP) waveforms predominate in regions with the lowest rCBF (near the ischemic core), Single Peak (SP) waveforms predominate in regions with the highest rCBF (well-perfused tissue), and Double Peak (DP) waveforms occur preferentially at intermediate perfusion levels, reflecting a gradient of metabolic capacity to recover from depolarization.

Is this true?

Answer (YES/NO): YES